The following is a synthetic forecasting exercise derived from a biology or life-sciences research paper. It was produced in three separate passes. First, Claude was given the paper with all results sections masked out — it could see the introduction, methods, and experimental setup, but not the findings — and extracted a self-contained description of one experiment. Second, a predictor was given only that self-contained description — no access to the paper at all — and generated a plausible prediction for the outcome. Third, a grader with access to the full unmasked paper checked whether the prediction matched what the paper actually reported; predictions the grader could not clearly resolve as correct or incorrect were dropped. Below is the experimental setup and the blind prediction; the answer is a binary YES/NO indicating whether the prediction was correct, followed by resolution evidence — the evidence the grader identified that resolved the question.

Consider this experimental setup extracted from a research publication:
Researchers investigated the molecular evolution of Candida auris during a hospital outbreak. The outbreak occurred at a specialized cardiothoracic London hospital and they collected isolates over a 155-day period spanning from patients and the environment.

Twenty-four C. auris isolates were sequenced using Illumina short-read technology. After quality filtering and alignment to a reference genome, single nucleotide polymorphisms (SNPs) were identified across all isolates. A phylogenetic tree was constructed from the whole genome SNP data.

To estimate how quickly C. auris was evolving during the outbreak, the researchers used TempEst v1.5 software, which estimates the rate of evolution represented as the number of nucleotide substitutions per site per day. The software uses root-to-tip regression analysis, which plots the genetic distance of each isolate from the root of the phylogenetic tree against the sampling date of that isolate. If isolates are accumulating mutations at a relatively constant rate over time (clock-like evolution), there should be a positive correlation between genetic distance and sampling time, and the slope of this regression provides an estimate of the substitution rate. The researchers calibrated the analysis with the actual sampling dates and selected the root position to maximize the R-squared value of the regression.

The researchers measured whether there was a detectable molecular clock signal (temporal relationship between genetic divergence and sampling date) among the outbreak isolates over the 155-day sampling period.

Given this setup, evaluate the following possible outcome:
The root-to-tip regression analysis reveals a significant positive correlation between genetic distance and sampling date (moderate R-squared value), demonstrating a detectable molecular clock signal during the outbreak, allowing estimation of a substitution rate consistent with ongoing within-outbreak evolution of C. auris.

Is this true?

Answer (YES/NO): YES